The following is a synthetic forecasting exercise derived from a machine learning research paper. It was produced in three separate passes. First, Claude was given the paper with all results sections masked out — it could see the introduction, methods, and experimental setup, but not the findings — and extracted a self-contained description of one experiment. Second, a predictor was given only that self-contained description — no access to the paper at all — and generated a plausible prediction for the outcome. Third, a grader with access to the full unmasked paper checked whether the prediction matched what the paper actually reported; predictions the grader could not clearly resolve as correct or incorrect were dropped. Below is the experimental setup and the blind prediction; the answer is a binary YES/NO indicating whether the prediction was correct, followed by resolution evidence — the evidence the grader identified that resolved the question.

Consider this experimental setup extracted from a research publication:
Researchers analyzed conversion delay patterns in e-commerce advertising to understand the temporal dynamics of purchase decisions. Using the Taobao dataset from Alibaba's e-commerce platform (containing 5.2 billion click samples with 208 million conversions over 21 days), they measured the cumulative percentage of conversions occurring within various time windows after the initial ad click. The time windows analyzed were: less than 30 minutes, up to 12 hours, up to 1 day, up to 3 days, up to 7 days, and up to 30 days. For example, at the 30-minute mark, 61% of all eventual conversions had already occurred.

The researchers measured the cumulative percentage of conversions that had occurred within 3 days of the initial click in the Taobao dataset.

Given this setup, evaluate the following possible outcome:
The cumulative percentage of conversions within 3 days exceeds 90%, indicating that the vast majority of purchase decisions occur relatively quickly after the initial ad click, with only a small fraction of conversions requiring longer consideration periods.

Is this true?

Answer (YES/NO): NO